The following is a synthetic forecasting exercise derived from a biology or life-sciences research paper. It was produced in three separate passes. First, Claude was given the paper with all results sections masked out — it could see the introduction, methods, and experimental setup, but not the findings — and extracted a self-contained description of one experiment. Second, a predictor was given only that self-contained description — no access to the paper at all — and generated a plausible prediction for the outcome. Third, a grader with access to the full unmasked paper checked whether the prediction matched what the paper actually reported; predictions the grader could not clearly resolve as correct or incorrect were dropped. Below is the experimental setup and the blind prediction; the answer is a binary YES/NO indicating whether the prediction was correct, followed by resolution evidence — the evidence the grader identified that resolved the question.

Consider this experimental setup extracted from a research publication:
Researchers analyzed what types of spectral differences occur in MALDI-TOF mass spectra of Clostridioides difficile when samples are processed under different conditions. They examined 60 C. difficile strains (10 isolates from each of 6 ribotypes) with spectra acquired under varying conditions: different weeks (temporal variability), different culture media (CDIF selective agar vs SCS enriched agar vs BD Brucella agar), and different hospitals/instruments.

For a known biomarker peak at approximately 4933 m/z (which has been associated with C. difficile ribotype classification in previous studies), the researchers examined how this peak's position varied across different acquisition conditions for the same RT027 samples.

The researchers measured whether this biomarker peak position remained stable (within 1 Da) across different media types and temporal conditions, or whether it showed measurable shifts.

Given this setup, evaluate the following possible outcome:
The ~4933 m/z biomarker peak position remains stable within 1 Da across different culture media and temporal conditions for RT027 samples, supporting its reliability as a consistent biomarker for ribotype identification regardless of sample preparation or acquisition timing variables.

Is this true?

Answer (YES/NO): NO